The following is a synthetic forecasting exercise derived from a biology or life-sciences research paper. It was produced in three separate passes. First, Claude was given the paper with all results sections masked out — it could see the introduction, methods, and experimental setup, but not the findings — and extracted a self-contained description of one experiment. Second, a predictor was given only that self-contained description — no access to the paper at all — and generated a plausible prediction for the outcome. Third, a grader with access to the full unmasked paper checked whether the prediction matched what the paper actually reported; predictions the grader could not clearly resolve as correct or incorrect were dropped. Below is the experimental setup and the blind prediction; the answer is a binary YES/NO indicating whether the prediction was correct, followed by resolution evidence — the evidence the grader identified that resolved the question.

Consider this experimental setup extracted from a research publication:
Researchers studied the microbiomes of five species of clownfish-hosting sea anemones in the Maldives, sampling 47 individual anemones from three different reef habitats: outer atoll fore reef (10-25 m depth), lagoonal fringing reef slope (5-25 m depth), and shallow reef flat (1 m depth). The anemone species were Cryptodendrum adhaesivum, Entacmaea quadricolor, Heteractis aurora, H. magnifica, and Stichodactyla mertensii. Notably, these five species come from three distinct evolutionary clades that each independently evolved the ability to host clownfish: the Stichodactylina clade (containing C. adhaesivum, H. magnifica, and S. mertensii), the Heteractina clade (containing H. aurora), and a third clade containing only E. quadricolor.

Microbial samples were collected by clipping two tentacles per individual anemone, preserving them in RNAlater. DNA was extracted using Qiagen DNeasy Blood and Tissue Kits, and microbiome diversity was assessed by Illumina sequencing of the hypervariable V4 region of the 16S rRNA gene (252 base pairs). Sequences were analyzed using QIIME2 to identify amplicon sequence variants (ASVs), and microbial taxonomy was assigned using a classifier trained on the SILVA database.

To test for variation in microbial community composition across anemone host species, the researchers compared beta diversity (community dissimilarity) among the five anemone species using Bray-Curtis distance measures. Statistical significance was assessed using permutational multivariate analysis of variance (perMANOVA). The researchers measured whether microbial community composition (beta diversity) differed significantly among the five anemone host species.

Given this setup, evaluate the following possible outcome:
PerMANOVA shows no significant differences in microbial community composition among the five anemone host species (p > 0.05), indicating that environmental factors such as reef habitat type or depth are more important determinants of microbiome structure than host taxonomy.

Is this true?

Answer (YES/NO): NO